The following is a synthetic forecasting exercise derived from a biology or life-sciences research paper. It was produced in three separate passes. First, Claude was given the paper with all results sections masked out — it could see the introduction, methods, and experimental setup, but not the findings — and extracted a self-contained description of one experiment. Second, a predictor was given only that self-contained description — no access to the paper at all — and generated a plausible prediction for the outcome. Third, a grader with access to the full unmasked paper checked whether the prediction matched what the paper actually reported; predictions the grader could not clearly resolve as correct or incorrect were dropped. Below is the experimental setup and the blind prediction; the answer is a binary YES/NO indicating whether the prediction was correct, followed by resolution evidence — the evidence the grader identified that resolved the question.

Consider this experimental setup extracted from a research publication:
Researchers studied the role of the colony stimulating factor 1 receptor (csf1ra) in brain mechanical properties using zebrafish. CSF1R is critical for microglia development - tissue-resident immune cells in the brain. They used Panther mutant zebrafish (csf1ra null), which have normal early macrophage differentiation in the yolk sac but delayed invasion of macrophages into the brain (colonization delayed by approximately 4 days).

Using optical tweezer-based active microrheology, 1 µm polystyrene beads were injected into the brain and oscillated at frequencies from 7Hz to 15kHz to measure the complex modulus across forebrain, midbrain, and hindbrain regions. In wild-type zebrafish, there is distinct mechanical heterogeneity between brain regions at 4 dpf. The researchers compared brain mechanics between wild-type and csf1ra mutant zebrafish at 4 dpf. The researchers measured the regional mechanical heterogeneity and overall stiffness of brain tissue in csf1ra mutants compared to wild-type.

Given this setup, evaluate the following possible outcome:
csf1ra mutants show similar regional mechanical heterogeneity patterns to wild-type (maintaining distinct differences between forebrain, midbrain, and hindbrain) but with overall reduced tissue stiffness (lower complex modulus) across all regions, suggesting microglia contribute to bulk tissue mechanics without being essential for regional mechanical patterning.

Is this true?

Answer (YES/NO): NO